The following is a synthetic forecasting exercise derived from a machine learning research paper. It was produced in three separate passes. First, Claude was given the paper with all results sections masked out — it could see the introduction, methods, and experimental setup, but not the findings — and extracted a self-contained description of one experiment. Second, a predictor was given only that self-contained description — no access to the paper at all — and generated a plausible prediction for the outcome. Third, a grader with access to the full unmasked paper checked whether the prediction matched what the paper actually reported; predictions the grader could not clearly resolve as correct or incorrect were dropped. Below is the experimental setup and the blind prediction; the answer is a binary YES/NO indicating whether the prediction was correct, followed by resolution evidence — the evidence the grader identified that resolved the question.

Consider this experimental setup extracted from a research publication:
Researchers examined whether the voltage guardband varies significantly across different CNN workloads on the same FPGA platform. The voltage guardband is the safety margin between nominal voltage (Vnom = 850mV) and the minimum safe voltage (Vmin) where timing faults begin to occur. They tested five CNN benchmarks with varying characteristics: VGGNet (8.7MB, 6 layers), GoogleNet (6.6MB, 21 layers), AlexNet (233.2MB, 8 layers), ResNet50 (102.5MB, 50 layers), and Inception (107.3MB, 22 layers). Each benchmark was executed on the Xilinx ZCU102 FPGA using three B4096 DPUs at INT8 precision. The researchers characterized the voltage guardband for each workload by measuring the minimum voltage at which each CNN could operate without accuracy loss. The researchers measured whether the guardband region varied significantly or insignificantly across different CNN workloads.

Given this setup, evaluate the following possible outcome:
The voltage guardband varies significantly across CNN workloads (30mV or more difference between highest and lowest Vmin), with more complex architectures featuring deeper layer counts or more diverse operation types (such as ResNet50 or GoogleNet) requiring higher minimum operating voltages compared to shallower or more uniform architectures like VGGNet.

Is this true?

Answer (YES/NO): NO